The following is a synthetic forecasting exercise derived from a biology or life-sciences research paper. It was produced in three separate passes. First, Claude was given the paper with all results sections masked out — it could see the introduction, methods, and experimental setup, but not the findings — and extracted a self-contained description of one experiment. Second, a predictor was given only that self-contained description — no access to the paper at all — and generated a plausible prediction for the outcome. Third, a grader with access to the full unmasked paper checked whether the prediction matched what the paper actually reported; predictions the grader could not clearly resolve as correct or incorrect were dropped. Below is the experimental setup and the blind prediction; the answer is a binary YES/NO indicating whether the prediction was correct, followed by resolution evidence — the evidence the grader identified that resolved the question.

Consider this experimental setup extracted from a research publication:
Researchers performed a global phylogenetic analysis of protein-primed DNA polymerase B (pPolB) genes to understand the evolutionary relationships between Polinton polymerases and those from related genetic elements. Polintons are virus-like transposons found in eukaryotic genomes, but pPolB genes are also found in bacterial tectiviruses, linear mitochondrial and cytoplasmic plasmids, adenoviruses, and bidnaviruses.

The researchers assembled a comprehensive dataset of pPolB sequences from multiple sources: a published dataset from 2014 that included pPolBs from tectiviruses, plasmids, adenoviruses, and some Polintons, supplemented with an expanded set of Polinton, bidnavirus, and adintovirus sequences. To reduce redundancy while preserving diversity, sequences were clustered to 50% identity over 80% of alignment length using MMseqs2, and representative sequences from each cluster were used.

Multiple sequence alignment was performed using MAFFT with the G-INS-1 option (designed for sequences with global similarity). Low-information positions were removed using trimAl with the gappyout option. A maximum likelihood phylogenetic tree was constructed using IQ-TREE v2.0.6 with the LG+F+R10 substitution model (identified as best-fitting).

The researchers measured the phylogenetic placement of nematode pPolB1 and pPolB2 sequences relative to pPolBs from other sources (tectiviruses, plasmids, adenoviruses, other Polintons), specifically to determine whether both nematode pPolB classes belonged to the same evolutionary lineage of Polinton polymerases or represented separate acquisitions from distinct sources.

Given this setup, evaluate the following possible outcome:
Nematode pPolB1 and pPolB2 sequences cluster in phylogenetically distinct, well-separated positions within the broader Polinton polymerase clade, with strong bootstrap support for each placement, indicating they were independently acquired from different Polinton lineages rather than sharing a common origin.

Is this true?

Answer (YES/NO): YES